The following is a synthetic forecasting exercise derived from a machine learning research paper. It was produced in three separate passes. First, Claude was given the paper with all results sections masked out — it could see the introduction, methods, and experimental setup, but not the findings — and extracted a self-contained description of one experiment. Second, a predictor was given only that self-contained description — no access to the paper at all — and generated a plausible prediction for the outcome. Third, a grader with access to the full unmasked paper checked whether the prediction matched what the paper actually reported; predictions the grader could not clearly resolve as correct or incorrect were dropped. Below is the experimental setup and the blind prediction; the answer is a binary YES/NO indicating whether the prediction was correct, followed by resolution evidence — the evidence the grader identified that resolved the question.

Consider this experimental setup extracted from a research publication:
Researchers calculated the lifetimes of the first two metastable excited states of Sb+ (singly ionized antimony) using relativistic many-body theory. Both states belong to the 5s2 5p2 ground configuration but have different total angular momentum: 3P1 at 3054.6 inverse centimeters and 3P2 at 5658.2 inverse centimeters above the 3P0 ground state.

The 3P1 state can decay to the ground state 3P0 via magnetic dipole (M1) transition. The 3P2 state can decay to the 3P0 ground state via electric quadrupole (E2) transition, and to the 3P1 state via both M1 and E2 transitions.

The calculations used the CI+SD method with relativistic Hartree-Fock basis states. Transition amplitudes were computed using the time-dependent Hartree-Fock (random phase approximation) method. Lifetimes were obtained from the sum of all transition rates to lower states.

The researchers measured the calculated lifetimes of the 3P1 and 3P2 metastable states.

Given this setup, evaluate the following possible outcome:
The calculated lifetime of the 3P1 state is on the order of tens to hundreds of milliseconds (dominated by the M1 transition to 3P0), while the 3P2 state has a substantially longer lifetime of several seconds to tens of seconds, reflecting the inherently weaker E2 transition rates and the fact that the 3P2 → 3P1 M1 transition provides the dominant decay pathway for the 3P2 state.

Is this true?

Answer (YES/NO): NO